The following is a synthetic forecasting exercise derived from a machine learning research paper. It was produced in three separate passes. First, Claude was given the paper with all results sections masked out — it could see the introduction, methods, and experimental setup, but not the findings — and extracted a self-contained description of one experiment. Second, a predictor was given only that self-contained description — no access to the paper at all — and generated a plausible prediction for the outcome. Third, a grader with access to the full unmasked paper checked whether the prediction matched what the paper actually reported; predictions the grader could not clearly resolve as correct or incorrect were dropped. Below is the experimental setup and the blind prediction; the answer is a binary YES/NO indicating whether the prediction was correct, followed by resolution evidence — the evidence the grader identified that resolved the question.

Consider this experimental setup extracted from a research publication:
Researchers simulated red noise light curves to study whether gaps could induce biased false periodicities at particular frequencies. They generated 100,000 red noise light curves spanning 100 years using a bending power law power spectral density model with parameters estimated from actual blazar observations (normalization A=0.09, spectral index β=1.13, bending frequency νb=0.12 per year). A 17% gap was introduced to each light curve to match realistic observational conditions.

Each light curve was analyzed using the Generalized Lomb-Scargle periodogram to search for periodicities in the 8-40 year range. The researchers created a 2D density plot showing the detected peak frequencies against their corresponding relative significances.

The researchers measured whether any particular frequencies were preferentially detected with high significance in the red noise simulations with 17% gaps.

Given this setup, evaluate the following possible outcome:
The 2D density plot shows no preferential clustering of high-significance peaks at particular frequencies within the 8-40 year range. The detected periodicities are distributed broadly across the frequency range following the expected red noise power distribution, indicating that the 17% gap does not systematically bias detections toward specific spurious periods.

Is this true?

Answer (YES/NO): YES